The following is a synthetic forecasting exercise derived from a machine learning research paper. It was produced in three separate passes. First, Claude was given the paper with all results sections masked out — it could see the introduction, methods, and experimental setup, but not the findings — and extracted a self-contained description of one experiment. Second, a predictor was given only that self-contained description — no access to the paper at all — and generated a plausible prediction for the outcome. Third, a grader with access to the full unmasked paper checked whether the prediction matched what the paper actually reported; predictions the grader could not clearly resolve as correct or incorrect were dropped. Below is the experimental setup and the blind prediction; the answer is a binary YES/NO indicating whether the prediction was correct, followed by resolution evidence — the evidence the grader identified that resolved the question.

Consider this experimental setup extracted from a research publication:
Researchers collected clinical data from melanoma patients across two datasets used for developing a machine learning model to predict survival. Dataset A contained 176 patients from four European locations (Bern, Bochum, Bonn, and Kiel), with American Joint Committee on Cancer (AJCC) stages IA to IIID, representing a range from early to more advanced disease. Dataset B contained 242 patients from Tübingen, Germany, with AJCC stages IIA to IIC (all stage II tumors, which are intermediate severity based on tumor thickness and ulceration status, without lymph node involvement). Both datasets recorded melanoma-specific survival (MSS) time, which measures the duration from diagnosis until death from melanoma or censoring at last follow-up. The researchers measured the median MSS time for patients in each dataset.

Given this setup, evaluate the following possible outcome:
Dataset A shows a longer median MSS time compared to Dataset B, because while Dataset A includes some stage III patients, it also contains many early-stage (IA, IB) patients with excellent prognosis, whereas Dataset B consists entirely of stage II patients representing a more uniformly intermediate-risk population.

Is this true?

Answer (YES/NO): YES